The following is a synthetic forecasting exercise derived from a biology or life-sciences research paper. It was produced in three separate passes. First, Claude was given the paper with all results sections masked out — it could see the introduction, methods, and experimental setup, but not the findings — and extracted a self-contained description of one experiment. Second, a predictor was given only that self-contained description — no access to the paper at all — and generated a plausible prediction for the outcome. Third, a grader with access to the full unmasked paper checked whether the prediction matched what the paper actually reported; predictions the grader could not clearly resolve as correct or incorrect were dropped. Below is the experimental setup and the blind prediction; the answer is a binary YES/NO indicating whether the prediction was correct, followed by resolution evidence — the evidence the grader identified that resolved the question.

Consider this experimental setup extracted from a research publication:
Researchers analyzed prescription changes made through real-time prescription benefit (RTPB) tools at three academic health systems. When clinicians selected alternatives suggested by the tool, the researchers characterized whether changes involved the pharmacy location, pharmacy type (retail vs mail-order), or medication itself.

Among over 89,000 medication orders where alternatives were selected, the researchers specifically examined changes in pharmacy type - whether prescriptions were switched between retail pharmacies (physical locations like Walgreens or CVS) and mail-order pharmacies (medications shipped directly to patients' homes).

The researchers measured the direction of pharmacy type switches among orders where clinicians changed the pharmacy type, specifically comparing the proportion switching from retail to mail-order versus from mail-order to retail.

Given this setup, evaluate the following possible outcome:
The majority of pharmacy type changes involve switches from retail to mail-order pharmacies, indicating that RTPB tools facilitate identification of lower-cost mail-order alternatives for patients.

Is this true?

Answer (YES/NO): YES